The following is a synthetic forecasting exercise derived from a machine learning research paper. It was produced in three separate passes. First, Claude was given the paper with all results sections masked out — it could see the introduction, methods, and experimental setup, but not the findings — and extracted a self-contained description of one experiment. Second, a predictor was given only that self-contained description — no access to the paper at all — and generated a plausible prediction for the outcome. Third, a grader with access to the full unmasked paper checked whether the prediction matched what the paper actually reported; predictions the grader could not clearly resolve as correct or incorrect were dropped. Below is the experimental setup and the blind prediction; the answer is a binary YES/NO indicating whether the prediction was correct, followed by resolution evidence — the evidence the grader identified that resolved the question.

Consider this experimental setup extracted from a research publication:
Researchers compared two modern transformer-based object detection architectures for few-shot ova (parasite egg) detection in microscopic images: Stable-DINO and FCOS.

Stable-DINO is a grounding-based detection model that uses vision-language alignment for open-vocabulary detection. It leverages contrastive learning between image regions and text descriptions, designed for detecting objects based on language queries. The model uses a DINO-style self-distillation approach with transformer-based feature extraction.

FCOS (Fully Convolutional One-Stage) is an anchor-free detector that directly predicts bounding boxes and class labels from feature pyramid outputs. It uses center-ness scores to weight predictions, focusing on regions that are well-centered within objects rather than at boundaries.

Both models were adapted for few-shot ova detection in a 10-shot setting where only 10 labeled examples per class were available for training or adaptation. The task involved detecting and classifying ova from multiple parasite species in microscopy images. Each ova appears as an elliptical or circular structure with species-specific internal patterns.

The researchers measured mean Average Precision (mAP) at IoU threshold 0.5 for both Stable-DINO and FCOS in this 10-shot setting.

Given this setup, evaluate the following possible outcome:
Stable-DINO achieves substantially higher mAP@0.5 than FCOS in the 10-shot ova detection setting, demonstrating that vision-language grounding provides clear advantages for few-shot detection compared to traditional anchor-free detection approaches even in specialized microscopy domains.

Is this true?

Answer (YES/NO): NO